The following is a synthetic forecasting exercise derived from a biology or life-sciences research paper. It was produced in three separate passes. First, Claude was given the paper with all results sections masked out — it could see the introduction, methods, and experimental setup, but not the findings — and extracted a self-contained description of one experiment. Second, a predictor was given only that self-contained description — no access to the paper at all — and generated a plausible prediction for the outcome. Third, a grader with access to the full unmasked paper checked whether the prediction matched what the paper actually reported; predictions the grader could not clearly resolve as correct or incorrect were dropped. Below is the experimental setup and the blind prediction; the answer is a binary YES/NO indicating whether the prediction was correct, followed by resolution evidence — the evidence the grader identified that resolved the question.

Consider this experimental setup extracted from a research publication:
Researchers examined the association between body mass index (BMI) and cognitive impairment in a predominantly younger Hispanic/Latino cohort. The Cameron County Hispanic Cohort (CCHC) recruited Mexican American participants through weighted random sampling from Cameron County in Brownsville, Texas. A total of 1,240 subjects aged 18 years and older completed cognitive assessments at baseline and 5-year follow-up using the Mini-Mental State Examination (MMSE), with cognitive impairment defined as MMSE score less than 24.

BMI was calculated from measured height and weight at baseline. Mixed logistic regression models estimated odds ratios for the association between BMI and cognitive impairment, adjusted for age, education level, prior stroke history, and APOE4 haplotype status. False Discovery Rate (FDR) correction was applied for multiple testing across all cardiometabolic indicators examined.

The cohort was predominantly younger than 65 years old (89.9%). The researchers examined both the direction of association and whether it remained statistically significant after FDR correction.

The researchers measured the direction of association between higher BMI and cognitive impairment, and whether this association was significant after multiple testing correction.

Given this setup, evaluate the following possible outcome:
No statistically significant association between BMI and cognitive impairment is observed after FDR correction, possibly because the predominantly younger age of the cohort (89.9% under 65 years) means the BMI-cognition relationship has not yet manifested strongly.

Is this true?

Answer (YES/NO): YES